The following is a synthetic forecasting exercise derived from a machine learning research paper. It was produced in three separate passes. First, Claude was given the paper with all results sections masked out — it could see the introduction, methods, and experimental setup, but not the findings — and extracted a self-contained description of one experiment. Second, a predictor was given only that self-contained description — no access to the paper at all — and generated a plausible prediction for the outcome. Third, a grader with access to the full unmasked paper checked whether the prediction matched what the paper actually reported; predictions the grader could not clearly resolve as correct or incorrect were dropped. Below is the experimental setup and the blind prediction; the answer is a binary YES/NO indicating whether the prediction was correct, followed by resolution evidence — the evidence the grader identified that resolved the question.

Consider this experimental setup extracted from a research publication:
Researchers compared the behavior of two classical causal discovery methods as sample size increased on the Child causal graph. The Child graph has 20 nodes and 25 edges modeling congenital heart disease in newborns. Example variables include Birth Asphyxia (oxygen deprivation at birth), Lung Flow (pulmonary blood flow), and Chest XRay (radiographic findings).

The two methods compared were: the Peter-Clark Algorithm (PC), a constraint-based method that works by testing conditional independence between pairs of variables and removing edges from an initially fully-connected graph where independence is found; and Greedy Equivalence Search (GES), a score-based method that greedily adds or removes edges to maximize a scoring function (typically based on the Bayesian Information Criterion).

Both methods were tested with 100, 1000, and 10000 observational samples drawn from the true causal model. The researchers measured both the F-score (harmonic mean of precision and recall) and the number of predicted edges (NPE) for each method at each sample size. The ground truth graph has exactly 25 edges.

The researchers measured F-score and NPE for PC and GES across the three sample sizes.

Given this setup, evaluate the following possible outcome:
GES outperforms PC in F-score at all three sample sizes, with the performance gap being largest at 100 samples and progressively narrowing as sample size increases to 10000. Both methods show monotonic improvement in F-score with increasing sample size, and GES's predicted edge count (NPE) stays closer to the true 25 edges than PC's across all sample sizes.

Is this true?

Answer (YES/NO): NO